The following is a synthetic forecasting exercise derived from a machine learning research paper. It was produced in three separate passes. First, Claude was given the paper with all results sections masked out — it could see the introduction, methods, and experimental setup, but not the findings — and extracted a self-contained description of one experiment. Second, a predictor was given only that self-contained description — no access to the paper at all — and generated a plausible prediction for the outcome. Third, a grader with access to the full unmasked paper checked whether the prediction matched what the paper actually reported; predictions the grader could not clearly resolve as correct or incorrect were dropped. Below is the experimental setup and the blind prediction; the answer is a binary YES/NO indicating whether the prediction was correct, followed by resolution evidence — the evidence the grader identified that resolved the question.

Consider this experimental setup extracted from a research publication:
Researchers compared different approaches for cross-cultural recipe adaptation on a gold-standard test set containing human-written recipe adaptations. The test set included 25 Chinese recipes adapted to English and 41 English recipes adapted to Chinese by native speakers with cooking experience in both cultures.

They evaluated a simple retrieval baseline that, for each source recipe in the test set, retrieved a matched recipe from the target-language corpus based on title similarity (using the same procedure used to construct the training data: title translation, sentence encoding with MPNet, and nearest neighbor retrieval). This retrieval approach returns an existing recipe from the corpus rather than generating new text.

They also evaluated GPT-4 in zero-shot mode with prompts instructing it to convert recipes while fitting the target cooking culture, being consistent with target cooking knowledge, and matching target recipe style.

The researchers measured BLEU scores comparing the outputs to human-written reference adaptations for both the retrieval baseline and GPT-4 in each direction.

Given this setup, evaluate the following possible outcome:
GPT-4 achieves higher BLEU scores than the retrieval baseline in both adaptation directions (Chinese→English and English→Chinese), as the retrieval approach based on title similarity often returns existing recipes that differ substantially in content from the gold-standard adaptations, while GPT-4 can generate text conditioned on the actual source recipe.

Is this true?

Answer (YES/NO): NO